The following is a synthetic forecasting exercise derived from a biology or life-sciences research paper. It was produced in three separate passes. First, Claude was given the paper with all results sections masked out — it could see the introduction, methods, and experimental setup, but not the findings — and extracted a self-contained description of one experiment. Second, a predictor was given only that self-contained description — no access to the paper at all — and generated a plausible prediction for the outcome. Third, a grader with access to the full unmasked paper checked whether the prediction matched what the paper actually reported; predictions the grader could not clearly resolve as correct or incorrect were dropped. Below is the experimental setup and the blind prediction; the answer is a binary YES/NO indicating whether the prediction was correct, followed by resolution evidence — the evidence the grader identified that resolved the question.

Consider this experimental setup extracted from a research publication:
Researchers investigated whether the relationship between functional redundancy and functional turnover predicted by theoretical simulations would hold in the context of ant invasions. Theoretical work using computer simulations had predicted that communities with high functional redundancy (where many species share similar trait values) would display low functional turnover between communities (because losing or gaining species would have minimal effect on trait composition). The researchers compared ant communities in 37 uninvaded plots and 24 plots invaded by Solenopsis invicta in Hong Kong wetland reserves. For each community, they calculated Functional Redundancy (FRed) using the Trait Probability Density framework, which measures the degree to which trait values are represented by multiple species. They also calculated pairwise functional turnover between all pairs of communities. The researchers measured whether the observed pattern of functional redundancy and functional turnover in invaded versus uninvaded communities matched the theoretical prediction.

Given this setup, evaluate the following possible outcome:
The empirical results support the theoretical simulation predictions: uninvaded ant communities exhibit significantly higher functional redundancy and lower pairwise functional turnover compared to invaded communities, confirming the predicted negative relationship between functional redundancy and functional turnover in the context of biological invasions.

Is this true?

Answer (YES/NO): NO